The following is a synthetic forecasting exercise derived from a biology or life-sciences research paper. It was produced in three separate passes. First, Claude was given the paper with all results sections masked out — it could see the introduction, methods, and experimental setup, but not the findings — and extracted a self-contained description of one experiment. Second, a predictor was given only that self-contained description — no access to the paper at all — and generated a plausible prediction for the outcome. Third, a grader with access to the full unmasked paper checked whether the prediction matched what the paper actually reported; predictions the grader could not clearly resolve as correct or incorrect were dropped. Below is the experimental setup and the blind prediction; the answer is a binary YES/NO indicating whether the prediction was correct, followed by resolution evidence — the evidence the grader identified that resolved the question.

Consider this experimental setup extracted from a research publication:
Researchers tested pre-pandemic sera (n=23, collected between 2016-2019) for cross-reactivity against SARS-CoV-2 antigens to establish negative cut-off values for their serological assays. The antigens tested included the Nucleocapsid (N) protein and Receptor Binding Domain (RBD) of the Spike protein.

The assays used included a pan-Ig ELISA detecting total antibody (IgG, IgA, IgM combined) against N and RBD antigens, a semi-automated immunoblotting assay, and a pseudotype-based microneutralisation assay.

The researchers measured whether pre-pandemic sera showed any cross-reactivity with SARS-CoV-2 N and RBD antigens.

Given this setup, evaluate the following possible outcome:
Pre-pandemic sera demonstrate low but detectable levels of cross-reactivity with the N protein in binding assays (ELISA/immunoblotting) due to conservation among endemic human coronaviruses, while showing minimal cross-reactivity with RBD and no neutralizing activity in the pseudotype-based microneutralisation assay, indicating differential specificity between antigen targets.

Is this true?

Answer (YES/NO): NO